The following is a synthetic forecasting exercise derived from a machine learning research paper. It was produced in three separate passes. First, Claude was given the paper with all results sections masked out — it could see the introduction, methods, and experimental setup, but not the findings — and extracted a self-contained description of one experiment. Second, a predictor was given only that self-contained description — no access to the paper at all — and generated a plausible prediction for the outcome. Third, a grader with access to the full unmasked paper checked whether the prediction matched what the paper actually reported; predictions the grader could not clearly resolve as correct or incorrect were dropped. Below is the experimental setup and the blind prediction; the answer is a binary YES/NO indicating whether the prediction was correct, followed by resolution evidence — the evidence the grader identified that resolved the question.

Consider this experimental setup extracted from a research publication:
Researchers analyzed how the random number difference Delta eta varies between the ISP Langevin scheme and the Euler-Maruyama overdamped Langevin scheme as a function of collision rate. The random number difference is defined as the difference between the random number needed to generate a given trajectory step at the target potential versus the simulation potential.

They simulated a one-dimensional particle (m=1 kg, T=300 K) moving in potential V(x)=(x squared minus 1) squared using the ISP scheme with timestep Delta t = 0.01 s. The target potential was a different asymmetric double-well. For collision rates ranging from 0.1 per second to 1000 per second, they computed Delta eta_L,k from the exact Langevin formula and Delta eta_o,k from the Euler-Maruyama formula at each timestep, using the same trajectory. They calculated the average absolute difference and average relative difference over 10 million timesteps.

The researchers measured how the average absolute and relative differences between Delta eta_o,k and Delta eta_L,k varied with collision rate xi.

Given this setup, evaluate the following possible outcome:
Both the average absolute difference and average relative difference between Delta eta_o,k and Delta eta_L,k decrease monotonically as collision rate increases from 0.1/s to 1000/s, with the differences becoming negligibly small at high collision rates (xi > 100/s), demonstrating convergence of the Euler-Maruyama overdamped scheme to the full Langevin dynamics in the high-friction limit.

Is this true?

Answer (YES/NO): NO